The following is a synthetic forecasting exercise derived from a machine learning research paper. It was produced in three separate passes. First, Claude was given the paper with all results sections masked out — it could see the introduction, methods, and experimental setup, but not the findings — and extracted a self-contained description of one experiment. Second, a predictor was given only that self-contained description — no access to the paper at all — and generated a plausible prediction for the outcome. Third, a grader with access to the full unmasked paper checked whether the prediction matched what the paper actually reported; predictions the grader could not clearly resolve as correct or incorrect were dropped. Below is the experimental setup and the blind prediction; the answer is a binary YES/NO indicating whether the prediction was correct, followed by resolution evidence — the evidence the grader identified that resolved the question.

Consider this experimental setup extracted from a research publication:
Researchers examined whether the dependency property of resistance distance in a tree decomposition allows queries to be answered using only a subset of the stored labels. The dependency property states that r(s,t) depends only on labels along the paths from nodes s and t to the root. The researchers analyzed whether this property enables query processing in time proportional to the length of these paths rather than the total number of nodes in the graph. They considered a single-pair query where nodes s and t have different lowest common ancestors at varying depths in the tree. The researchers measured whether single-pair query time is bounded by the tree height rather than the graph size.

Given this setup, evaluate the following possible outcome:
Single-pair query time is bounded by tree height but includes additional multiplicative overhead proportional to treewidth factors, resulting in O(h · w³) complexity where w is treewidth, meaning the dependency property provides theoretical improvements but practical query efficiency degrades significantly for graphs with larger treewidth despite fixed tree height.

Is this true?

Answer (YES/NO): NO